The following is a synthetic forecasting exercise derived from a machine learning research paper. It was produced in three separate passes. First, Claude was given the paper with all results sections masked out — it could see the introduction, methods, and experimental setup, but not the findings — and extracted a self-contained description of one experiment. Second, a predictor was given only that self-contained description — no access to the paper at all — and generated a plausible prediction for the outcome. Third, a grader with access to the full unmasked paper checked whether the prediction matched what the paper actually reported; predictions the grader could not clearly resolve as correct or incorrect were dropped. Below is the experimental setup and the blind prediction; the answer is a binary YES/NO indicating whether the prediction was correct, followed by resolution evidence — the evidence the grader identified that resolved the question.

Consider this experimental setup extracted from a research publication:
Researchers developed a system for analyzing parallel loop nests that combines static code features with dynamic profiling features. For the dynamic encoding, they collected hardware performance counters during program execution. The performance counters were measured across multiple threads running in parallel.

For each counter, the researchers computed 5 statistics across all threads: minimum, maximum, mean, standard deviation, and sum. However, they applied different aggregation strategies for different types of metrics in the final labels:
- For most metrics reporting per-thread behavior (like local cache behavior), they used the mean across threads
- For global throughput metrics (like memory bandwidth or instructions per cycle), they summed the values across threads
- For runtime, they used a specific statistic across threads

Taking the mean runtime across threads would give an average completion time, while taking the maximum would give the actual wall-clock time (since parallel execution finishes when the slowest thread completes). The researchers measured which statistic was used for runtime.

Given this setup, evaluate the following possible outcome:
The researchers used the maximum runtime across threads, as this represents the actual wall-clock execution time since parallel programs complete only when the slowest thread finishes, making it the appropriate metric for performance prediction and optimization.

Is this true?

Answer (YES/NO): YES